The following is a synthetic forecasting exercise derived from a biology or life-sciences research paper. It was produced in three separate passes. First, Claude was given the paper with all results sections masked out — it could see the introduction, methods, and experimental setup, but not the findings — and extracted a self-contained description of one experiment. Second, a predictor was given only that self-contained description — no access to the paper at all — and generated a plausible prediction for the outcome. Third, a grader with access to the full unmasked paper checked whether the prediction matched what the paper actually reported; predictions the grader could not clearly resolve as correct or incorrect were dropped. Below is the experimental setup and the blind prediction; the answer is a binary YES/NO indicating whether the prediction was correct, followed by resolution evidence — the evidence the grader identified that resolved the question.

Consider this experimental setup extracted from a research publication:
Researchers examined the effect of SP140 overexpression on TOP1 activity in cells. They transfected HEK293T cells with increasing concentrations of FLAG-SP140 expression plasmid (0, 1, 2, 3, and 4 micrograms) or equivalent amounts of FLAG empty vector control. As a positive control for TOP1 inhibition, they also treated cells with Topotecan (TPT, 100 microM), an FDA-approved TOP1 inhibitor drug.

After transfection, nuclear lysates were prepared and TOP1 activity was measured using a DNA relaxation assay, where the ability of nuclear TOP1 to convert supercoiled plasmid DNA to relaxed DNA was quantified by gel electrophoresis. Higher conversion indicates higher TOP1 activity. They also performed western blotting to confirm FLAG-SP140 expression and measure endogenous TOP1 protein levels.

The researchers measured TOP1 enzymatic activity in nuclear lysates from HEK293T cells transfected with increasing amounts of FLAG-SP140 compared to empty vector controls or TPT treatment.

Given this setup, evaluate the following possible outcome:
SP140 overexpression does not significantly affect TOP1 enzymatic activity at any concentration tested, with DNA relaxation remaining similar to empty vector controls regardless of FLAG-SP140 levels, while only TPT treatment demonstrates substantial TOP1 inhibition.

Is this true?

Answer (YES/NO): NO